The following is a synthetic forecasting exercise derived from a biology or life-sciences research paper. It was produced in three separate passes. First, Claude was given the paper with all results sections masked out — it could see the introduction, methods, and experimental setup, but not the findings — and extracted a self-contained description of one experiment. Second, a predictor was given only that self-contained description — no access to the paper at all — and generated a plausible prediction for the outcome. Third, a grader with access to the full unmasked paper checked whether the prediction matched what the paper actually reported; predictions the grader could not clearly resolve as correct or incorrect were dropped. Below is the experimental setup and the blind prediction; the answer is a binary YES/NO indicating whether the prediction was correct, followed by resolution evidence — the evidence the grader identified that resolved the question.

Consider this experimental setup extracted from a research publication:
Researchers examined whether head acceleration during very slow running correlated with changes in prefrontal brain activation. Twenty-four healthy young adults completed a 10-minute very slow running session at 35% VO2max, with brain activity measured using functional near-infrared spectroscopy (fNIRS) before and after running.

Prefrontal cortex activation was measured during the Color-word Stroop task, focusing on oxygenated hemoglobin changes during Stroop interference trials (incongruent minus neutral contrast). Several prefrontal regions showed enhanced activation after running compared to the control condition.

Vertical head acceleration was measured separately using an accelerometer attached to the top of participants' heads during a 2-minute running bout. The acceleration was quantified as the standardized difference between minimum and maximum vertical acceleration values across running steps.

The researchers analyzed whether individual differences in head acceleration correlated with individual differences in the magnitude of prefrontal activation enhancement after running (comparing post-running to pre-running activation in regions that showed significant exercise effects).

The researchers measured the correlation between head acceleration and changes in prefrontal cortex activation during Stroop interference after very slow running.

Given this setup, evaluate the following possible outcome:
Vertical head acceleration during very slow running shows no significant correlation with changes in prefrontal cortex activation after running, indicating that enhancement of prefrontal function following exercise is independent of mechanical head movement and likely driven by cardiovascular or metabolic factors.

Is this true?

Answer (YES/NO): YES